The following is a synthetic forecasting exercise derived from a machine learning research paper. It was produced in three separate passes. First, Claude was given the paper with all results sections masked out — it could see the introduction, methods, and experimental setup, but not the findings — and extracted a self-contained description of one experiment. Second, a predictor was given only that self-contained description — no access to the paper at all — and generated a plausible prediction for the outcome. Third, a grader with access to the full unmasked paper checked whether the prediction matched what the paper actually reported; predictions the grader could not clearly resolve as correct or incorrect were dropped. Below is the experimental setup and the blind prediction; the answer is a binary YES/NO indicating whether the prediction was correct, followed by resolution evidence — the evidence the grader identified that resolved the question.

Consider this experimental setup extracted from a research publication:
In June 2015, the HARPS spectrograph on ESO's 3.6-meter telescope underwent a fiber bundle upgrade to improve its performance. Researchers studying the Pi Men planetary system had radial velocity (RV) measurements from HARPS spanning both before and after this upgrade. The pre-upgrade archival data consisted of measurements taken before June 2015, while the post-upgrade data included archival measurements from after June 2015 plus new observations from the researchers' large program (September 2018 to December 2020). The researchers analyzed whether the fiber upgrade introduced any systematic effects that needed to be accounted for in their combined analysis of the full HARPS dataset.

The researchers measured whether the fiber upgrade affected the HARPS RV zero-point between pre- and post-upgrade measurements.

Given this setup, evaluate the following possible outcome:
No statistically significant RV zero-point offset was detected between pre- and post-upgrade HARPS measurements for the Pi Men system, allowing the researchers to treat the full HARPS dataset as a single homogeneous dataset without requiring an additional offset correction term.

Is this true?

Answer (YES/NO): NO